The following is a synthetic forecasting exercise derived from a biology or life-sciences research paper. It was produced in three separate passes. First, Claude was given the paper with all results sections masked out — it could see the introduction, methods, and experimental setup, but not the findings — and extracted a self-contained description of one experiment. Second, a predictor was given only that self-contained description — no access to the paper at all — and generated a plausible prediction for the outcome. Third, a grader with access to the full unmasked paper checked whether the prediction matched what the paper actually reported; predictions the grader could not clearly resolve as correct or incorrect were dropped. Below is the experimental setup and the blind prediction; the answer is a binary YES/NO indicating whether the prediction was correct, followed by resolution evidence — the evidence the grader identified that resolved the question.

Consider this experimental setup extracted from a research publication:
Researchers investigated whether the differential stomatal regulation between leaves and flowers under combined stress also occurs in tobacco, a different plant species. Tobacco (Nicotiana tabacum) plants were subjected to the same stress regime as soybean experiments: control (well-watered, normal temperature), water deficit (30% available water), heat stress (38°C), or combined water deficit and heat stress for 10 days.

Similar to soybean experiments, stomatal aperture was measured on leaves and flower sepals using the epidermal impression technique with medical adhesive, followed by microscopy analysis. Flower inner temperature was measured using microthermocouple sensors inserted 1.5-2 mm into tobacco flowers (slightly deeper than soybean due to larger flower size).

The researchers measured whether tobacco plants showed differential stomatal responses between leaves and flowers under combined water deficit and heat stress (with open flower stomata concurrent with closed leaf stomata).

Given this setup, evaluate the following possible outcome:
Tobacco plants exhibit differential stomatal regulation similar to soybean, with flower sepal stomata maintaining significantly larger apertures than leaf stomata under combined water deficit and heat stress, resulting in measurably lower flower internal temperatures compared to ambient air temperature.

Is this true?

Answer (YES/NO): NO